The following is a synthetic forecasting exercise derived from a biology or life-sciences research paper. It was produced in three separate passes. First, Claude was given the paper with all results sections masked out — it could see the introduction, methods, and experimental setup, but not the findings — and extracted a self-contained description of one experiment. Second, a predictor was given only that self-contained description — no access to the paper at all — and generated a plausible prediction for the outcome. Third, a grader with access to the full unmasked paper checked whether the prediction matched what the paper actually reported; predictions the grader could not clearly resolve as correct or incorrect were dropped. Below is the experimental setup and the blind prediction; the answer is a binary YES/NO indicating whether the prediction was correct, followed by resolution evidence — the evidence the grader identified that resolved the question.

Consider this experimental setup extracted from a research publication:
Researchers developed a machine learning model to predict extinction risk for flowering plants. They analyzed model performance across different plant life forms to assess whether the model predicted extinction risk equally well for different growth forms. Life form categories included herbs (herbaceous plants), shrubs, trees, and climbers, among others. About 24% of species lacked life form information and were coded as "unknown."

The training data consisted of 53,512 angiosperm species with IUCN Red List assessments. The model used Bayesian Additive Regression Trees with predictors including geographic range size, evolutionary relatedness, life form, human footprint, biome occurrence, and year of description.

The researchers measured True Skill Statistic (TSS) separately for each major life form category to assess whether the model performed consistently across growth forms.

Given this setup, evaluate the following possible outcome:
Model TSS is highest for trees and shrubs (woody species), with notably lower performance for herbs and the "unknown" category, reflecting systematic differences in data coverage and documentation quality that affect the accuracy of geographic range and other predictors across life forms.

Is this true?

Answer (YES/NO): NO